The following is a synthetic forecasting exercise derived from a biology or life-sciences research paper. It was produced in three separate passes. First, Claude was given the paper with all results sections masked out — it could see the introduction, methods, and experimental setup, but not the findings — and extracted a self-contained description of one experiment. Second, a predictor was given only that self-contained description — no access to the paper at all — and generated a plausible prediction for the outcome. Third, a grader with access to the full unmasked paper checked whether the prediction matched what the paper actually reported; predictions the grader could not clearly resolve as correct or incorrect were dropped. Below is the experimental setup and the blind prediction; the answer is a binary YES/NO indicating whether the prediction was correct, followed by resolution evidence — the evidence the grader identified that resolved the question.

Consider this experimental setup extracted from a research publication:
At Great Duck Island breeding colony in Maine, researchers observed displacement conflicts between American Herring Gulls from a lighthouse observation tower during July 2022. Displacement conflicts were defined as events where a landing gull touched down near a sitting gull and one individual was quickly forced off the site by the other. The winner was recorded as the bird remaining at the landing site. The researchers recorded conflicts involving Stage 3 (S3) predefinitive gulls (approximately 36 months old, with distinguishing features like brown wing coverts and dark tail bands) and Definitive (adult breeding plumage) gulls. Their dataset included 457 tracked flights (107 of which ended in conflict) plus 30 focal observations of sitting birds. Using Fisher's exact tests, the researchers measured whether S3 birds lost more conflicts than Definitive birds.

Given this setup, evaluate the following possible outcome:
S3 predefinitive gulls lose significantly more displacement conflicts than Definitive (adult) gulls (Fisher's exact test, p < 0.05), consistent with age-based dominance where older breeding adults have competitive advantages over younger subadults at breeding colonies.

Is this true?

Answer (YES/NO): YES